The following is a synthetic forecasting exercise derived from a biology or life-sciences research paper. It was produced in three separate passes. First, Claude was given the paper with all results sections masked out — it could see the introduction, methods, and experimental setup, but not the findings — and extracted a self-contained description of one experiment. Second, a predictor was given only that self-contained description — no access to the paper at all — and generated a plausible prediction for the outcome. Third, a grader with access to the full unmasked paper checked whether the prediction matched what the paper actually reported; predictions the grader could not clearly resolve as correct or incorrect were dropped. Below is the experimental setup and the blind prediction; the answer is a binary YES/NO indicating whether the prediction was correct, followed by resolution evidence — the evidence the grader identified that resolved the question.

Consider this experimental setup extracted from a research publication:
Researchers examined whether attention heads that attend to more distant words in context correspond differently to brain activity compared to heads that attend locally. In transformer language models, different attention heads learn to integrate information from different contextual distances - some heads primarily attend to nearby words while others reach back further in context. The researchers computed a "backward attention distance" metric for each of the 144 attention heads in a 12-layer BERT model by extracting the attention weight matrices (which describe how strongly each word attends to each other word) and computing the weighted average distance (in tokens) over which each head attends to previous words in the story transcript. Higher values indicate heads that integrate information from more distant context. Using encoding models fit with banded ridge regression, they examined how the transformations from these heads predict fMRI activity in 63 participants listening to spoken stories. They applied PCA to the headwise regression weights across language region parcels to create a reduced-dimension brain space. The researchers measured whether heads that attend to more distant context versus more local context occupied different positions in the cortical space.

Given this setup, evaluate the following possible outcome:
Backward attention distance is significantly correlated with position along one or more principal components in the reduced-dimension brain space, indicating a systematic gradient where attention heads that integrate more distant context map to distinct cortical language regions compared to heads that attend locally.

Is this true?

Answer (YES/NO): YES